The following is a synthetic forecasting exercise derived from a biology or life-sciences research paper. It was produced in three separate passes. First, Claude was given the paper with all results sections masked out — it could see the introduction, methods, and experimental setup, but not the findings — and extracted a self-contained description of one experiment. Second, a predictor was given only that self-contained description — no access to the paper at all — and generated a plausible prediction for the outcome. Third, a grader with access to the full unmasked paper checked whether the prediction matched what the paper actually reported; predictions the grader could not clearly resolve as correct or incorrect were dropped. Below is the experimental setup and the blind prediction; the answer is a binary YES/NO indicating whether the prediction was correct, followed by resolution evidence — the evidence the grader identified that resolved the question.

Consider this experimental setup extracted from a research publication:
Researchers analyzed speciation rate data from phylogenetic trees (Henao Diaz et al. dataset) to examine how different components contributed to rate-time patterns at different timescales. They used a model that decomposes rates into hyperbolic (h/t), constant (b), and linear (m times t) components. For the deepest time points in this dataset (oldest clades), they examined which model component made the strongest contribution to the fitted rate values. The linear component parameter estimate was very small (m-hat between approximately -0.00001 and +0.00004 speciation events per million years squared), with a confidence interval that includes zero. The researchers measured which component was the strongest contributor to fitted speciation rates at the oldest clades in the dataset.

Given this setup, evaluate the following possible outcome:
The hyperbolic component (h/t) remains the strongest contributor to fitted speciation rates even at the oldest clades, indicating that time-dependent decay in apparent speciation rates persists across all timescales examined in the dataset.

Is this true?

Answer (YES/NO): NO